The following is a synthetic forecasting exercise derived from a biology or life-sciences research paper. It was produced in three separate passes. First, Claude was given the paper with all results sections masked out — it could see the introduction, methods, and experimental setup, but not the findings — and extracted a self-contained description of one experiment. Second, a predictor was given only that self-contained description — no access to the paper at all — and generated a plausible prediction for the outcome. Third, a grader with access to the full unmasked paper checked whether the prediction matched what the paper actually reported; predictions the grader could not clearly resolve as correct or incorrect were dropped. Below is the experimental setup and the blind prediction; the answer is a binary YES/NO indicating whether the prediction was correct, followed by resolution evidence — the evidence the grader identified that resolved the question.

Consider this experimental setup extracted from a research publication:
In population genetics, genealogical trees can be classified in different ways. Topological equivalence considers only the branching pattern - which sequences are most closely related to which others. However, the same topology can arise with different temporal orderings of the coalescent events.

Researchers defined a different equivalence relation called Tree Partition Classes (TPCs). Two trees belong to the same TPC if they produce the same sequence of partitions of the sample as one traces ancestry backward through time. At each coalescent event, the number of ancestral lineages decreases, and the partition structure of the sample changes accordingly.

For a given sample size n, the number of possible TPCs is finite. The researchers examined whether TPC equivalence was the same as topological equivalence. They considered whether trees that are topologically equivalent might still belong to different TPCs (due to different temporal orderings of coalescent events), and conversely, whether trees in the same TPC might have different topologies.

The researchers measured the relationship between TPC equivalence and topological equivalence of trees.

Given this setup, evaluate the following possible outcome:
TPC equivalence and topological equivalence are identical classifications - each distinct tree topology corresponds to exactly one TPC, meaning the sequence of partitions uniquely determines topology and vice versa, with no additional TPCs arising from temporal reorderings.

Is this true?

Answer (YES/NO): NO